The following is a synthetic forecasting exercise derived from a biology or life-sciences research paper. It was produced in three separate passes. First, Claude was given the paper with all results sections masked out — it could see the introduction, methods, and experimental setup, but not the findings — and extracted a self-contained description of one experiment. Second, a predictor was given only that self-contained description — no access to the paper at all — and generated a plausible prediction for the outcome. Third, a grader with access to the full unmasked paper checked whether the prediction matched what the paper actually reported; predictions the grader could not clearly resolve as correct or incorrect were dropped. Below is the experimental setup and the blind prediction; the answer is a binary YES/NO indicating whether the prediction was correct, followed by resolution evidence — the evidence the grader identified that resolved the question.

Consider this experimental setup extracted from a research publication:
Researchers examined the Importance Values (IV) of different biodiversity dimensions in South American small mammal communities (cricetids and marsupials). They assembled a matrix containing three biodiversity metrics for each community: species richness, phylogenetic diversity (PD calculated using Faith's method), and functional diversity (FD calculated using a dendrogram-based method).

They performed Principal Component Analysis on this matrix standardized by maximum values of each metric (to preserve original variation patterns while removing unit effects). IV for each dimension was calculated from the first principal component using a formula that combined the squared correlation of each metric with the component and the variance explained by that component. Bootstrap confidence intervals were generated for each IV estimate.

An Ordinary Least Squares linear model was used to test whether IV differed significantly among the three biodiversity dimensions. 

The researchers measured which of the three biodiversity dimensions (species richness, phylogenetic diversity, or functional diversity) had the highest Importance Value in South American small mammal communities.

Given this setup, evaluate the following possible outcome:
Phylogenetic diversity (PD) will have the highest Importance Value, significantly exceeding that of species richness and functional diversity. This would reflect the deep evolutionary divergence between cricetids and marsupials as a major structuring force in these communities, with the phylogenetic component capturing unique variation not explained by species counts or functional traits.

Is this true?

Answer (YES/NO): NO